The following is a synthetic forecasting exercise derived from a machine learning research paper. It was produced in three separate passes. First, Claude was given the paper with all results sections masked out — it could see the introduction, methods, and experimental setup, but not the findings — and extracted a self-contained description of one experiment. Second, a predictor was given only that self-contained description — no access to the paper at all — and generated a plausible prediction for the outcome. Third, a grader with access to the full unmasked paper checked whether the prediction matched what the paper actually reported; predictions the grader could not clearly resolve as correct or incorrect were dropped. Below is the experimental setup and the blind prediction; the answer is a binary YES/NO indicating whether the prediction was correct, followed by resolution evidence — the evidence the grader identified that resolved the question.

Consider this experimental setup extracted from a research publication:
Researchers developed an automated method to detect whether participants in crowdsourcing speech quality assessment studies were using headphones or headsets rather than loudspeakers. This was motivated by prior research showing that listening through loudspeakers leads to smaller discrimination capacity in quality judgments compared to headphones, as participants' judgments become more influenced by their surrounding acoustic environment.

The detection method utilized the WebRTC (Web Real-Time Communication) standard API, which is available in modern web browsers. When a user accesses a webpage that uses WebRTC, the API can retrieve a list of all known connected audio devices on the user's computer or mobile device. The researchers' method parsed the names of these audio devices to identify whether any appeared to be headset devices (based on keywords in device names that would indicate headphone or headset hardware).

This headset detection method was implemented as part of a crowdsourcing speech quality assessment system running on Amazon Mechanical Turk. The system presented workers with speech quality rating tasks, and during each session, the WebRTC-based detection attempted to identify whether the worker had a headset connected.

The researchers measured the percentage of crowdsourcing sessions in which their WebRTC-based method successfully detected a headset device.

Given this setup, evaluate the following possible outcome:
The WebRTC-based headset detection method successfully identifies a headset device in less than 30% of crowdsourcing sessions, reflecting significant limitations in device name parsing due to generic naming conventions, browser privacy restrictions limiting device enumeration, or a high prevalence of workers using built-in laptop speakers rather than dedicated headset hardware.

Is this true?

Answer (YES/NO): NO